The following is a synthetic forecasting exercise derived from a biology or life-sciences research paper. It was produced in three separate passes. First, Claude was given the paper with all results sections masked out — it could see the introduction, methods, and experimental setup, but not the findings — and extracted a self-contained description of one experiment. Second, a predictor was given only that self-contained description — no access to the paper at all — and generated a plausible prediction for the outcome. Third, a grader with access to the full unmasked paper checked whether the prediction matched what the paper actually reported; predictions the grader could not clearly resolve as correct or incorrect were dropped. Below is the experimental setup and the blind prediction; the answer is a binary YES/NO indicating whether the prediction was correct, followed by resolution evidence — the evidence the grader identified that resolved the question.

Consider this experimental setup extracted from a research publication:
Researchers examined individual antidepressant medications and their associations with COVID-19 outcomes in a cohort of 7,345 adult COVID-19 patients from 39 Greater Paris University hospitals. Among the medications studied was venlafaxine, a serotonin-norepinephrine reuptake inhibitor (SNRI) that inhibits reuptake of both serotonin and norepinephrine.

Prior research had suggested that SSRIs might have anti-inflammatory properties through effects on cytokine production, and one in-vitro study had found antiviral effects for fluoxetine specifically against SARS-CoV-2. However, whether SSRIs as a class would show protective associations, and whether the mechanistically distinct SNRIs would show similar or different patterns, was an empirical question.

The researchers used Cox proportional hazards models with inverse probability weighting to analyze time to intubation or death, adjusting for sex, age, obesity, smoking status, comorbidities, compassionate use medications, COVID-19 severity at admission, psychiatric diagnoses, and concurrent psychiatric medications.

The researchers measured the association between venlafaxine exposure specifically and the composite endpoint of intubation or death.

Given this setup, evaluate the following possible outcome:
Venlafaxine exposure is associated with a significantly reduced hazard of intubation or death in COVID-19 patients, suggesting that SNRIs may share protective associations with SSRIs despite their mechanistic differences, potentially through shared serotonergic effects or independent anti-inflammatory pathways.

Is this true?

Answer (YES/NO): YES